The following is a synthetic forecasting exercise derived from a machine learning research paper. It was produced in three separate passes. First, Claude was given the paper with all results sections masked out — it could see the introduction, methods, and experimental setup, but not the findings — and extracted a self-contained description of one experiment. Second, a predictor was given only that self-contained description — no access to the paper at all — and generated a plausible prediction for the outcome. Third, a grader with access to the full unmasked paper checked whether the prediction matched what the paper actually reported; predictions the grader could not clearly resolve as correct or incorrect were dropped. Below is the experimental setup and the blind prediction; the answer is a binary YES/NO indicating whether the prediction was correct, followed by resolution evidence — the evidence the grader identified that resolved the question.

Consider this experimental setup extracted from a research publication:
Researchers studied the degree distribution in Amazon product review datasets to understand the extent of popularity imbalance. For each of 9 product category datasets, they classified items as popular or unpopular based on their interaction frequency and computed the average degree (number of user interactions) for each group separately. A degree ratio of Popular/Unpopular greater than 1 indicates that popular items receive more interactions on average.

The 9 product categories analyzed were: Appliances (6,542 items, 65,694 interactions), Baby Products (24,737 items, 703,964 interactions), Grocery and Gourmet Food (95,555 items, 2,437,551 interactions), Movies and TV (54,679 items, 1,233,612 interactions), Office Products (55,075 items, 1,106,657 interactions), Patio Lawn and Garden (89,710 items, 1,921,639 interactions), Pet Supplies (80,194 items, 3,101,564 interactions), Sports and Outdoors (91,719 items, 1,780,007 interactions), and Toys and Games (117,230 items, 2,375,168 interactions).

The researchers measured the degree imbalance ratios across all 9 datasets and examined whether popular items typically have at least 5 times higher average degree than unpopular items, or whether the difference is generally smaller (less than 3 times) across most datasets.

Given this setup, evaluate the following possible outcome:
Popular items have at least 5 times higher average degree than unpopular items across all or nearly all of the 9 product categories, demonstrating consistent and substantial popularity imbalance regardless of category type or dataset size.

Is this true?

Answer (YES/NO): YES